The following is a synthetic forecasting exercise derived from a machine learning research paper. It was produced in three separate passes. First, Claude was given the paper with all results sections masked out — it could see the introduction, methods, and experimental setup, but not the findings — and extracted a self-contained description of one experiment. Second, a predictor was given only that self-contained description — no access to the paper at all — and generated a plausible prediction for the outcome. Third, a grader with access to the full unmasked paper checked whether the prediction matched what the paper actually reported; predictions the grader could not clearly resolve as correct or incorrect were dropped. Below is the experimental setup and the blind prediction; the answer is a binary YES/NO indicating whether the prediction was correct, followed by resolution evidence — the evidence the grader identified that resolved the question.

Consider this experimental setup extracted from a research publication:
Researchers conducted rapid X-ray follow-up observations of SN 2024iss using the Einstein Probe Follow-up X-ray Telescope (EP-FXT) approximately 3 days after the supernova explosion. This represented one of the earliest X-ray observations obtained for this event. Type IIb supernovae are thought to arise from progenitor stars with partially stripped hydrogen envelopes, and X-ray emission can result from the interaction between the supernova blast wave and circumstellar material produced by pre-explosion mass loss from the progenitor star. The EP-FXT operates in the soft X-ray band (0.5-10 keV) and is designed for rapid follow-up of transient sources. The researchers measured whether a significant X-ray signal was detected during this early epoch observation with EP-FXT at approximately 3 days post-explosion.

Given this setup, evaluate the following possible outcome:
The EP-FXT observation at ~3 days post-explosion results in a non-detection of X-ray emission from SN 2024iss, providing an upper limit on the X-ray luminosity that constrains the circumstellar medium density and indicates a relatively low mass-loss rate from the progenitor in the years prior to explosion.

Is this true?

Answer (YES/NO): NO